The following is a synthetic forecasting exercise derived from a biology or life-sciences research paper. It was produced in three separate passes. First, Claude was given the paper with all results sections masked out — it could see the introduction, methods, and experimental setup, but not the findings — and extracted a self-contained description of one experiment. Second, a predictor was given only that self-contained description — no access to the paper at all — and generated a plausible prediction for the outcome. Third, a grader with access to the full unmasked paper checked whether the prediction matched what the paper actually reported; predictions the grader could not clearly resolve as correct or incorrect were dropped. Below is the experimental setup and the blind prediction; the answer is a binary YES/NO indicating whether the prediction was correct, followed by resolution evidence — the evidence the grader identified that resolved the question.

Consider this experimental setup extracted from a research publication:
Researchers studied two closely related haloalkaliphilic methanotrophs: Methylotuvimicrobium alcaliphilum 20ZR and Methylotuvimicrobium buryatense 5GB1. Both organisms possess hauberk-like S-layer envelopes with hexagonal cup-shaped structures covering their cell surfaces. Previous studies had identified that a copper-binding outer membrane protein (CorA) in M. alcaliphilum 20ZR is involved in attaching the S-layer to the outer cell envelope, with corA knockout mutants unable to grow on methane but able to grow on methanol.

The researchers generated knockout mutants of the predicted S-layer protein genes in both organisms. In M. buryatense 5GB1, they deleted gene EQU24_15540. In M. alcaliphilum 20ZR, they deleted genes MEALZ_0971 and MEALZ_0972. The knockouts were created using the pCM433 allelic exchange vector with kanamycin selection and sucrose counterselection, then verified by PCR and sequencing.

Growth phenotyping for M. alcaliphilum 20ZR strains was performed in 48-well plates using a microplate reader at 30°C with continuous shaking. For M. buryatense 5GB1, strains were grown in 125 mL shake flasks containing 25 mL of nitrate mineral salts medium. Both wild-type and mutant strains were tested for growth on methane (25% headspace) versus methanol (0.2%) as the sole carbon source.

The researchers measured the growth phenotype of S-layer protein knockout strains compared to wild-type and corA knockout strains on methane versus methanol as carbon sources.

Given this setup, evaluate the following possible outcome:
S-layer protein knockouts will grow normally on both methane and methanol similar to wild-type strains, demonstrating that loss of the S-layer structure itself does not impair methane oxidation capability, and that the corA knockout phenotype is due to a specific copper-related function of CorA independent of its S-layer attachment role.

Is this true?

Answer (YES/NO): YES